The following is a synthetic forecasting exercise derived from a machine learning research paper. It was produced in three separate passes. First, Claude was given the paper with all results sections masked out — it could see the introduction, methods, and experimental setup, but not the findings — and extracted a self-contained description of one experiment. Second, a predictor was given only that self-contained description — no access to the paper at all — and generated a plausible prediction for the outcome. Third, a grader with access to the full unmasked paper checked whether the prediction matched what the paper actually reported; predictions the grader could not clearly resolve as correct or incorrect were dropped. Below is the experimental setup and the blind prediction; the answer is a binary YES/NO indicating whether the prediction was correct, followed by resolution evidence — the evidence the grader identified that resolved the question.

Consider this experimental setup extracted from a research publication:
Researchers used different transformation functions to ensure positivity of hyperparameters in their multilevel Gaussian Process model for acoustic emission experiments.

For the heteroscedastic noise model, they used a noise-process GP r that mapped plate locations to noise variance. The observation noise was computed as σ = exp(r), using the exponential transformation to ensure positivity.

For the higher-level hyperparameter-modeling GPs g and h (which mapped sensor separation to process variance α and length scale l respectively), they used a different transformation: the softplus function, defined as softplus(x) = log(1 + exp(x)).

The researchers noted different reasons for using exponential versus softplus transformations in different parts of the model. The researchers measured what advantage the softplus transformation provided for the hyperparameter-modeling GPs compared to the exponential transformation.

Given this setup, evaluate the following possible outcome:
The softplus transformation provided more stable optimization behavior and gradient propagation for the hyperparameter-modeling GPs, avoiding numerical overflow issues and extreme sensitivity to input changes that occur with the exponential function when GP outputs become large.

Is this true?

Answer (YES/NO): NO